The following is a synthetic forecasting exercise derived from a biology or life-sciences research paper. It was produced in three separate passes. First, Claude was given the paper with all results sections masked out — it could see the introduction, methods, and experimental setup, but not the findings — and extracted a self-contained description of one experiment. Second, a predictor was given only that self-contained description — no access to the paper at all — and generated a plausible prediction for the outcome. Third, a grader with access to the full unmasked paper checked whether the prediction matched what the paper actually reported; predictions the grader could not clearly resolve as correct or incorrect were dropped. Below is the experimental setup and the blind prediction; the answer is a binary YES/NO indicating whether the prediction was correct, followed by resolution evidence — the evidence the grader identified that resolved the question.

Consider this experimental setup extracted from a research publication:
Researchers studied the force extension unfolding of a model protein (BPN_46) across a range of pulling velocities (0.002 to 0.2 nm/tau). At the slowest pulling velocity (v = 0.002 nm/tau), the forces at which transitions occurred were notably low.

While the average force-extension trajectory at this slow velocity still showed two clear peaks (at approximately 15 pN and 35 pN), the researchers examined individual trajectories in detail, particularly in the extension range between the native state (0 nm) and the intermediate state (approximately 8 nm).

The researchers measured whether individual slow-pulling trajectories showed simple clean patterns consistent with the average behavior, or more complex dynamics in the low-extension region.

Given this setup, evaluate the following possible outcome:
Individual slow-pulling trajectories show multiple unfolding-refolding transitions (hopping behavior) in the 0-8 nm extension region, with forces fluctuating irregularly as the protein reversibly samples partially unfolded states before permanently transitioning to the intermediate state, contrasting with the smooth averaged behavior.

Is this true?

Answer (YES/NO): YES